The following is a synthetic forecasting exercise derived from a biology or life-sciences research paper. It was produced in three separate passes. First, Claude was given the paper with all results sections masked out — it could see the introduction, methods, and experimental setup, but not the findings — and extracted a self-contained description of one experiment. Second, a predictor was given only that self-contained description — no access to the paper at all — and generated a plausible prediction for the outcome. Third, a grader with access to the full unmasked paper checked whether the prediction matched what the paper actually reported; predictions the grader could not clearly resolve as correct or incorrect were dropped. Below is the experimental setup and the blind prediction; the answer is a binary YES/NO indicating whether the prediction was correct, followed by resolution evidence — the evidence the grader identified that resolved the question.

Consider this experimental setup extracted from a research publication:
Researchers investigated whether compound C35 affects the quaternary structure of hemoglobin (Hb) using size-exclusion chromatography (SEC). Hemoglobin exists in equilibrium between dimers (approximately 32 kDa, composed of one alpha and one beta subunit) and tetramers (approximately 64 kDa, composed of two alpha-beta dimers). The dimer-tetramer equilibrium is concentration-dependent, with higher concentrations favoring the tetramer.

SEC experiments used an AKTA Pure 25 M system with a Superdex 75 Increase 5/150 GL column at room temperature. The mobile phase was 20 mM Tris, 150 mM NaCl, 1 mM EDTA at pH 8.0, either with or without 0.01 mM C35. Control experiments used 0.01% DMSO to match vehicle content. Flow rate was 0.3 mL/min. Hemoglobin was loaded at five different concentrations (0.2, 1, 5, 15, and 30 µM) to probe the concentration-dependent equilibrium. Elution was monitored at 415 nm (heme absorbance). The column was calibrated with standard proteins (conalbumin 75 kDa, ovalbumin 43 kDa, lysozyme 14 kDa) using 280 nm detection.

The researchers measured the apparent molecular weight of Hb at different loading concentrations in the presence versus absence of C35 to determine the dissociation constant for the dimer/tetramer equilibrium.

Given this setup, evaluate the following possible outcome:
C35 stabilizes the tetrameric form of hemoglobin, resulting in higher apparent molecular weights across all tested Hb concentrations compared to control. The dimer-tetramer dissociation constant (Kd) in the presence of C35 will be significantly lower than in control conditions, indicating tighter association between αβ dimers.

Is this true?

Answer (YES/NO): NO